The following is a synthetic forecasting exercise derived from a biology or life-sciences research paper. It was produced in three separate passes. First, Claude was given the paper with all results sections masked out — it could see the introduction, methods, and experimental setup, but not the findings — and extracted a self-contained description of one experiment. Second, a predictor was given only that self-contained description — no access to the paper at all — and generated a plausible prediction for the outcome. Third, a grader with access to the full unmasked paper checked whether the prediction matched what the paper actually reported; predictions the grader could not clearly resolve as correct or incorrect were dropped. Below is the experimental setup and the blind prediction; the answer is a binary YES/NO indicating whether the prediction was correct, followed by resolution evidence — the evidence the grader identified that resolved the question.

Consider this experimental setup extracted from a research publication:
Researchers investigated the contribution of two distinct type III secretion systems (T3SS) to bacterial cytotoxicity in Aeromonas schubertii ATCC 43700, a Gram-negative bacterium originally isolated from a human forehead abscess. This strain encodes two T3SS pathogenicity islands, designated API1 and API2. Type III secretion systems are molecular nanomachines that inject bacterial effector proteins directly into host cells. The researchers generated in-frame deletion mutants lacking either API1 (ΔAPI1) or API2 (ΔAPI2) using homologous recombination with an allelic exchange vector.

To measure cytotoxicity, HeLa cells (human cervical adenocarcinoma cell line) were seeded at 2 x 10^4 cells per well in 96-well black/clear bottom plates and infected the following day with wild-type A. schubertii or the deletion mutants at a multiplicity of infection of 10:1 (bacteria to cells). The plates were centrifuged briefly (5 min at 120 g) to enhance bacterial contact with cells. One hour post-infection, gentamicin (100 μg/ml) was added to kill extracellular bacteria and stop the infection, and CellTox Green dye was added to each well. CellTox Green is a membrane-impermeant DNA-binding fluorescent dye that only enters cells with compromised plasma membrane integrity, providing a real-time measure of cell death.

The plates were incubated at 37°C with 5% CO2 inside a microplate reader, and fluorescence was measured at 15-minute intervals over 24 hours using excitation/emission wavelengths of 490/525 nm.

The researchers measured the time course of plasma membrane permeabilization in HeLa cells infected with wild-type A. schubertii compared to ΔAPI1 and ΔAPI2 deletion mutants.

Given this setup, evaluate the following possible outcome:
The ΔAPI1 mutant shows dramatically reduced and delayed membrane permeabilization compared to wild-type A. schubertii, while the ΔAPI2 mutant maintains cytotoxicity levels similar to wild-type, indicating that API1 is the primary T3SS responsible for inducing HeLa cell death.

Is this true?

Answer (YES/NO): YES